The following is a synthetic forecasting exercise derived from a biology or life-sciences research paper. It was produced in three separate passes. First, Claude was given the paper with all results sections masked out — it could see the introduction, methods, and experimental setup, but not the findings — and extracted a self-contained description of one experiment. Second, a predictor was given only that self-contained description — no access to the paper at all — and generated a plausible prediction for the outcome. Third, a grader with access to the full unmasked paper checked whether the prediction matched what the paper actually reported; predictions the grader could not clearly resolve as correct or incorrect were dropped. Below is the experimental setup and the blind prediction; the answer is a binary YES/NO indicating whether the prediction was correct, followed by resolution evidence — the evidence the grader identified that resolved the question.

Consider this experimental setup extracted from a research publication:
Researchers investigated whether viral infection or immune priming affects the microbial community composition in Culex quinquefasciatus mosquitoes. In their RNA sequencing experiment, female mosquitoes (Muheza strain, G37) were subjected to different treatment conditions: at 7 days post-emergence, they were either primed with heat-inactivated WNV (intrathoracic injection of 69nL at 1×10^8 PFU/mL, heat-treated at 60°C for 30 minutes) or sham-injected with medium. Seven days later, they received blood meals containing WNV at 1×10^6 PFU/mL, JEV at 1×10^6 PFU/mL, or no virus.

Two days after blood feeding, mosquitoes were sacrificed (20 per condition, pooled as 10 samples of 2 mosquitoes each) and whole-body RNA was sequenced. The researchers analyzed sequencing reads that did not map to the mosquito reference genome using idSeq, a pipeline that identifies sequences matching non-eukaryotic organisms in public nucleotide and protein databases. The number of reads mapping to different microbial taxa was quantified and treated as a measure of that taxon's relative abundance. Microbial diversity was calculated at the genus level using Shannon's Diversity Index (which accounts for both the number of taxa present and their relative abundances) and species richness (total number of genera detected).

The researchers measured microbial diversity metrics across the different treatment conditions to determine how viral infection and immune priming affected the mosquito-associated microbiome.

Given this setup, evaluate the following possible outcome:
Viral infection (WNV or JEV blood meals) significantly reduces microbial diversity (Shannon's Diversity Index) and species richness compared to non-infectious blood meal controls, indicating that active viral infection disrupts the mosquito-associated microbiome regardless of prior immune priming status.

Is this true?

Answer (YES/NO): NO